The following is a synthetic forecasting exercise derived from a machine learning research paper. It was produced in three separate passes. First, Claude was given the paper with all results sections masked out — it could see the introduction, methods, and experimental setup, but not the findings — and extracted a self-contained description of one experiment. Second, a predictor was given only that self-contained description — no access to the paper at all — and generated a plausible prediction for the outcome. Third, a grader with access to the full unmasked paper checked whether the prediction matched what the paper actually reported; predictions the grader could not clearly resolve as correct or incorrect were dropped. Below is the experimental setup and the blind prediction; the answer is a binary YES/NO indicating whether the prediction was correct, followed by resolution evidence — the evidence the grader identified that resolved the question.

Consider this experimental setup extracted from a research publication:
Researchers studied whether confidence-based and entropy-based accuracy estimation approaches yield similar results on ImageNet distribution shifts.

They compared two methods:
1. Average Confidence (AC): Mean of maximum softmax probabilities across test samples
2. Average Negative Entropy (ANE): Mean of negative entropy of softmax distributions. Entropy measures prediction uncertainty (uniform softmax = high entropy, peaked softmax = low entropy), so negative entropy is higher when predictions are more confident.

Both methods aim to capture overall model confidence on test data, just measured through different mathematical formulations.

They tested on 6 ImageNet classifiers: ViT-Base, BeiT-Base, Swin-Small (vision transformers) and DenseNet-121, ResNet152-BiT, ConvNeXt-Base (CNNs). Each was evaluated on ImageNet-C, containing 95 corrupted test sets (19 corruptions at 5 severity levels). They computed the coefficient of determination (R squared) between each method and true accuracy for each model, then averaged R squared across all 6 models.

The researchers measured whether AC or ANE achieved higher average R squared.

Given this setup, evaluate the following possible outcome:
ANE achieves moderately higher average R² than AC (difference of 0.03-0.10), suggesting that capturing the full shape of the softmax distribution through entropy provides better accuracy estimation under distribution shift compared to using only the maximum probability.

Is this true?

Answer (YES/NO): NO